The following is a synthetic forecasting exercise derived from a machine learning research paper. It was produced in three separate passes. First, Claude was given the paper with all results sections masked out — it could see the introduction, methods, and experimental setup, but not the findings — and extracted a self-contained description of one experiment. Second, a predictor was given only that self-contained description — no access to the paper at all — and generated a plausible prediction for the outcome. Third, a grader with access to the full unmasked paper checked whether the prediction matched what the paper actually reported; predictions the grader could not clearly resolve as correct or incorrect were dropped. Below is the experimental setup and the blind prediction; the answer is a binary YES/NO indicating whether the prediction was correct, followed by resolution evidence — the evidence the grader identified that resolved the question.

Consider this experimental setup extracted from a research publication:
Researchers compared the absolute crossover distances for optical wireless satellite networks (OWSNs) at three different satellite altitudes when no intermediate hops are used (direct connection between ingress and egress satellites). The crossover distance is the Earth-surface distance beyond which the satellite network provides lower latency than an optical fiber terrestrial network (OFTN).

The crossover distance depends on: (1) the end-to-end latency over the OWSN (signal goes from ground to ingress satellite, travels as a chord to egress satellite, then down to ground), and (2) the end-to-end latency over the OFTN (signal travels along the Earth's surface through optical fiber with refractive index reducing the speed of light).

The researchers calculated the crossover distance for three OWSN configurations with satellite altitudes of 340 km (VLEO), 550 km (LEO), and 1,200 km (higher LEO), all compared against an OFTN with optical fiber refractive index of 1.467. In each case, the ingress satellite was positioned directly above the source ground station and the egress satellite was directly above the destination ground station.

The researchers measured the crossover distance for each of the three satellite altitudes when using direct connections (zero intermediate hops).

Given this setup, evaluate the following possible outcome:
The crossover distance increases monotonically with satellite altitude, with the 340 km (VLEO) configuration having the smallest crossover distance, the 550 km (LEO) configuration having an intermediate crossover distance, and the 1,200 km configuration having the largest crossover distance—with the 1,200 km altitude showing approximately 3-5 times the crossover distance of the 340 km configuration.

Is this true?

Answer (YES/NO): NO